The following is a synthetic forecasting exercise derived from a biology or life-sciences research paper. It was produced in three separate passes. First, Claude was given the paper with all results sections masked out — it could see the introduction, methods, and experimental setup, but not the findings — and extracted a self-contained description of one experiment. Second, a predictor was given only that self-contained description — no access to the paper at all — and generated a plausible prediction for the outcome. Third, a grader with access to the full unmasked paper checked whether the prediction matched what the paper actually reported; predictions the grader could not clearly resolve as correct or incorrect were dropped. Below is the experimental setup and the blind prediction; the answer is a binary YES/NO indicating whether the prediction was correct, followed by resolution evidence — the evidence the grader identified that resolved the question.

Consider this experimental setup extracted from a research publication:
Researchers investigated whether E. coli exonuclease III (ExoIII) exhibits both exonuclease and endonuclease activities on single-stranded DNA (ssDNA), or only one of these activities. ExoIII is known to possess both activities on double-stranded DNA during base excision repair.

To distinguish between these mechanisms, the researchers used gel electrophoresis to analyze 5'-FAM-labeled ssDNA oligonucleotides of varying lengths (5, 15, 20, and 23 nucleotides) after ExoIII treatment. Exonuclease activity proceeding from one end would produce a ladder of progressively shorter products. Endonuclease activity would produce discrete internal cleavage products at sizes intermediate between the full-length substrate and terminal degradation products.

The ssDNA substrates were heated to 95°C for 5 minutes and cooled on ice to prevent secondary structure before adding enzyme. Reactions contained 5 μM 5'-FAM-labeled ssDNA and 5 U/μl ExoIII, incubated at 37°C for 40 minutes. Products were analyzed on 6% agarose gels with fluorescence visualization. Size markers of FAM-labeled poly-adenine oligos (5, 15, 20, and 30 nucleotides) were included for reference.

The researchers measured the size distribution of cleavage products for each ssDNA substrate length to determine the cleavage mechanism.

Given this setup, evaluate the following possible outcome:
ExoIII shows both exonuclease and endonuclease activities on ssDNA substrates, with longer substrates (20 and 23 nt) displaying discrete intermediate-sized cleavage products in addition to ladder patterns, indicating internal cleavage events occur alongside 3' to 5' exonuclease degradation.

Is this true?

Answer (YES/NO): YES